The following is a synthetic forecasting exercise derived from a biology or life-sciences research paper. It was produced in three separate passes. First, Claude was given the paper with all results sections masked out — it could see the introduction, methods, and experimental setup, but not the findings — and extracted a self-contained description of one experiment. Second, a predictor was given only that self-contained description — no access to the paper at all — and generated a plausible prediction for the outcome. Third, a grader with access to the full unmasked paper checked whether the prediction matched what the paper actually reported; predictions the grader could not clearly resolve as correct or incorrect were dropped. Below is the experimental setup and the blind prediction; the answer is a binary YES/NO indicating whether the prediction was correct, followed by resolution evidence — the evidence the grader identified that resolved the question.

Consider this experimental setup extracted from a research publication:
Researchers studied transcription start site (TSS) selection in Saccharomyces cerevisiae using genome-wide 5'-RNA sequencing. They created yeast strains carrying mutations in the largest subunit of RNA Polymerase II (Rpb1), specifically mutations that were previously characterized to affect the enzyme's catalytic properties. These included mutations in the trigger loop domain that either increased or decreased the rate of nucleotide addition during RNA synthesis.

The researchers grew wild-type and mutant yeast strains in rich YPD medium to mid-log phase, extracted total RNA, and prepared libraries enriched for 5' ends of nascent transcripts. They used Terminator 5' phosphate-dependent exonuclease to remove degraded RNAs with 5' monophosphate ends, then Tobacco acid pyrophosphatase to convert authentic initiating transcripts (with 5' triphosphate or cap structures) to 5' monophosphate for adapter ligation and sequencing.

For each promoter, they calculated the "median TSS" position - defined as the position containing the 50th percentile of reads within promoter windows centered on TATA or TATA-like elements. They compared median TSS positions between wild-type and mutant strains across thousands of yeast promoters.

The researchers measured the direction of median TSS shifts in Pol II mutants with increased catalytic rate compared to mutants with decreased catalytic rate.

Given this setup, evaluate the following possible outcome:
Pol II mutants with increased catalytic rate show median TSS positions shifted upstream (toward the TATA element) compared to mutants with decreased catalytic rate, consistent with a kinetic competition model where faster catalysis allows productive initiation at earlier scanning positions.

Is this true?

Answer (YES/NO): YES